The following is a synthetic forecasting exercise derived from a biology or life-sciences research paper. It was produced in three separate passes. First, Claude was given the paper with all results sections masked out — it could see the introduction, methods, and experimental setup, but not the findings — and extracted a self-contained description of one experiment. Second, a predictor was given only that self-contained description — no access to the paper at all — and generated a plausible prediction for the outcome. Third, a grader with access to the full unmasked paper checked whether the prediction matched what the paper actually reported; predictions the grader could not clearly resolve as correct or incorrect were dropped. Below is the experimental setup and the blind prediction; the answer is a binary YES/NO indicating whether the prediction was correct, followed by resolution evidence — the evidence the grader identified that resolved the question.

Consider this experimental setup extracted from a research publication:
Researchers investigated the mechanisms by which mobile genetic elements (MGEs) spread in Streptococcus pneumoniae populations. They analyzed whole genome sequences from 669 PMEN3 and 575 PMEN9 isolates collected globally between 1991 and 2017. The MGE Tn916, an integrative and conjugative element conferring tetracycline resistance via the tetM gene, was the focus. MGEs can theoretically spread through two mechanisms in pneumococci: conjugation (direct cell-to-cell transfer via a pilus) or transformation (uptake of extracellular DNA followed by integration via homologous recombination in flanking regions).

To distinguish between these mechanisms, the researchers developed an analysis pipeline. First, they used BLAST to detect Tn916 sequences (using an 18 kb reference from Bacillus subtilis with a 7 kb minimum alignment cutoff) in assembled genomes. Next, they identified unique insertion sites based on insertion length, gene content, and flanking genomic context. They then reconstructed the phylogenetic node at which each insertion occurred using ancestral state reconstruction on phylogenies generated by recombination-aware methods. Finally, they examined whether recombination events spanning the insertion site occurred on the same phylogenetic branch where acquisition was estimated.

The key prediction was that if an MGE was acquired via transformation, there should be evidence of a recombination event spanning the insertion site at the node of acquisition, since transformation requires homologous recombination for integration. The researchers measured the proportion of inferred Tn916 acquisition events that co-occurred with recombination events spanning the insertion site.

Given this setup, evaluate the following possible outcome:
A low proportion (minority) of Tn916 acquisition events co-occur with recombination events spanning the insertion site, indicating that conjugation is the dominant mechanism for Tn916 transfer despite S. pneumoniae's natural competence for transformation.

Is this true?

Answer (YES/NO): NO